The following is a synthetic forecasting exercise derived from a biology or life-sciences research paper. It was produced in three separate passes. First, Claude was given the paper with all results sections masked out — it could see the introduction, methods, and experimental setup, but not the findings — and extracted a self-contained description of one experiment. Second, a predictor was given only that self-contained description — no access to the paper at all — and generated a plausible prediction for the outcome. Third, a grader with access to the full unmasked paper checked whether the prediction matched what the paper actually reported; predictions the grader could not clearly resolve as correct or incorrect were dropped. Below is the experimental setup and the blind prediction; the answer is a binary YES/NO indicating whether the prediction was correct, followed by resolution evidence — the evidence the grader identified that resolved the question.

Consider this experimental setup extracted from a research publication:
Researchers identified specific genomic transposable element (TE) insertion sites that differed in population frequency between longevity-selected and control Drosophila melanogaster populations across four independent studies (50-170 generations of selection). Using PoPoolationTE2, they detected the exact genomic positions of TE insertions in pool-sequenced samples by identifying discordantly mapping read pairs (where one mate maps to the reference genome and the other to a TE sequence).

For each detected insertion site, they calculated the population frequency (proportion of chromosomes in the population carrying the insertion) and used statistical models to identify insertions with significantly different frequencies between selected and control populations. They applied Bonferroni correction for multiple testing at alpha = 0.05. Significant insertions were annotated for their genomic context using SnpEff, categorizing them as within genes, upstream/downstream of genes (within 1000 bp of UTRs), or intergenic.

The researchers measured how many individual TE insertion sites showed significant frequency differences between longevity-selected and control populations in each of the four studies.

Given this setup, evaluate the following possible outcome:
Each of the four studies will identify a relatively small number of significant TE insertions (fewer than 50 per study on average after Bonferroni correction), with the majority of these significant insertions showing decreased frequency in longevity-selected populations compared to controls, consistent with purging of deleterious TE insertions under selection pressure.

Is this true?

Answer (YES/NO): NO